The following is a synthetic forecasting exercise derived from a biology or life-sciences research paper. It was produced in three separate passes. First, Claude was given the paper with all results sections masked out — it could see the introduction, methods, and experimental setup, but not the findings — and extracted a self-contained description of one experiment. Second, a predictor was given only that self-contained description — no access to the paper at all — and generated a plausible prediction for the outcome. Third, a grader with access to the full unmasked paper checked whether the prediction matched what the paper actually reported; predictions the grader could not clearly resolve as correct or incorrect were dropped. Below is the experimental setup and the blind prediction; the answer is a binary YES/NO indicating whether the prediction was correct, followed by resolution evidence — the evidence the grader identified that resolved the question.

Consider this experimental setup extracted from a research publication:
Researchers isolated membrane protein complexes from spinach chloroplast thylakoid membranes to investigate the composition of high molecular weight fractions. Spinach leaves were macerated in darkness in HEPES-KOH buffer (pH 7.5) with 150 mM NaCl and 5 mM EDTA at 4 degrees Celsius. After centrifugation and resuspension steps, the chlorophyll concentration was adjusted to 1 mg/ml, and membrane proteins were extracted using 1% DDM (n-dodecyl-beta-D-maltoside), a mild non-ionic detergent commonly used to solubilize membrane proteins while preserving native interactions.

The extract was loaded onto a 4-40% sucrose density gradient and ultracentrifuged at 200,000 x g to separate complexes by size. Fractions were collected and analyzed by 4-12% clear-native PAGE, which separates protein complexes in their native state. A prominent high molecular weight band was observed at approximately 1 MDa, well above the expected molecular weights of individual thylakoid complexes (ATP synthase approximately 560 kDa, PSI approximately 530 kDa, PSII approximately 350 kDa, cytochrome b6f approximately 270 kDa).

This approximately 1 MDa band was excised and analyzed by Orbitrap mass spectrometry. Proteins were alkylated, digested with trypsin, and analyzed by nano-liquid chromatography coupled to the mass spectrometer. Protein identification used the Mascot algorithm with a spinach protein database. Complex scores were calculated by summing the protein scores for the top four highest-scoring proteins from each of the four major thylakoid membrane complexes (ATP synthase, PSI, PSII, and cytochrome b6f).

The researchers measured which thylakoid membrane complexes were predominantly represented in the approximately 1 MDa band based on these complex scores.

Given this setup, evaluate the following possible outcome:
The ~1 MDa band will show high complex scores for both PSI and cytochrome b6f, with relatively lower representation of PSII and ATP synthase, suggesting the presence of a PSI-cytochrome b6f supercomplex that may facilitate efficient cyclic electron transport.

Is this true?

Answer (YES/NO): NO